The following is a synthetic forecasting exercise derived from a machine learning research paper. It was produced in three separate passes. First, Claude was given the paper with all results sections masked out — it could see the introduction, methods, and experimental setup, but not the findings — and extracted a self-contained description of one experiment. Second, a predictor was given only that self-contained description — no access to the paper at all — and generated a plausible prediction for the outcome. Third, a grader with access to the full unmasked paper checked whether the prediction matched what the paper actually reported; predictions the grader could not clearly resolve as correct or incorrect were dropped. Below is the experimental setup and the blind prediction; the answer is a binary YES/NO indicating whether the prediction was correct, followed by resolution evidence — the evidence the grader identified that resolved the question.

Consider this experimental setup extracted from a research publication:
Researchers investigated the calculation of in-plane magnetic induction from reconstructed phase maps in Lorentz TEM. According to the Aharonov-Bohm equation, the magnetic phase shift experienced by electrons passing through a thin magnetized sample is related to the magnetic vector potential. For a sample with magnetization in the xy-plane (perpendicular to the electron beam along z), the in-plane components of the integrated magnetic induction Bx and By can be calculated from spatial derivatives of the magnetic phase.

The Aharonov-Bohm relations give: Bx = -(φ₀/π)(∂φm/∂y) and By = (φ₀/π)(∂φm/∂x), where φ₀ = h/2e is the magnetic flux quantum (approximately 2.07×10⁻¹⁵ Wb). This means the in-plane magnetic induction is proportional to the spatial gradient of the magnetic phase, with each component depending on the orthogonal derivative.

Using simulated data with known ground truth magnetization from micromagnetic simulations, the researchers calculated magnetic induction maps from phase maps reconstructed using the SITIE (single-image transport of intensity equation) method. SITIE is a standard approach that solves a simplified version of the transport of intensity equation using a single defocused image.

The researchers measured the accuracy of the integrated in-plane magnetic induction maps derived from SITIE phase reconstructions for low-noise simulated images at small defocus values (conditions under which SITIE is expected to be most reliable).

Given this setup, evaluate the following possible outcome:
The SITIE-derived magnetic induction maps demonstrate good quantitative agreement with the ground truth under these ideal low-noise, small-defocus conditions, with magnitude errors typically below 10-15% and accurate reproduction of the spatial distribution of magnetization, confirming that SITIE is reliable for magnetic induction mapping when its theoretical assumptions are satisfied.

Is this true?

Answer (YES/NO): NO